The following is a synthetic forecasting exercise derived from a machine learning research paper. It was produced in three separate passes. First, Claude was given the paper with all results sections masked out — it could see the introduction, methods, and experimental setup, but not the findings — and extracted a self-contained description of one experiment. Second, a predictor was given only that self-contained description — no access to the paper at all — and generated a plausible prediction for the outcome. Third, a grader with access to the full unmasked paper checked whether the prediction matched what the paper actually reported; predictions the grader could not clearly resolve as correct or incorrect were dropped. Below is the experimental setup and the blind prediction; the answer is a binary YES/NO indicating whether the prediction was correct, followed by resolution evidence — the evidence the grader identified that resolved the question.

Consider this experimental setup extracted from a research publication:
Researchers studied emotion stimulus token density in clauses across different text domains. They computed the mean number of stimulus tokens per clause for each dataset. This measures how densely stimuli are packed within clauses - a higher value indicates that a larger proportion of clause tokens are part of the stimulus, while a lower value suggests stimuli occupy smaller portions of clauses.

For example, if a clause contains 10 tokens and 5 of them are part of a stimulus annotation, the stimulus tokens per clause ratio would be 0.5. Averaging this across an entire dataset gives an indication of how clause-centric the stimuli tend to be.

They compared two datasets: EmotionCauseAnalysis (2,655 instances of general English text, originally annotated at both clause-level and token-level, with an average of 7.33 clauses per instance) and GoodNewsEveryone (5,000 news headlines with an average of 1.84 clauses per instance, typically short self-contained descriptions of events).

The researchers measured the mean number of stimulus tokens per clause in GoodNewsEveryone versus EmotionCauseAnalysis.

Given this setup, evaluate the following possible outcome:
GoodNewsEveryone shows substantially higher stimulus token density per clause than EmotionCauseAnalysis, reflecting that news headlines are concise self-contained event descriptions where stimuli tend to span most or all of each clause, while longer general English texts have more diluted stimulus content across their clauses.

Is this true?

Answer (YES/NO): YES